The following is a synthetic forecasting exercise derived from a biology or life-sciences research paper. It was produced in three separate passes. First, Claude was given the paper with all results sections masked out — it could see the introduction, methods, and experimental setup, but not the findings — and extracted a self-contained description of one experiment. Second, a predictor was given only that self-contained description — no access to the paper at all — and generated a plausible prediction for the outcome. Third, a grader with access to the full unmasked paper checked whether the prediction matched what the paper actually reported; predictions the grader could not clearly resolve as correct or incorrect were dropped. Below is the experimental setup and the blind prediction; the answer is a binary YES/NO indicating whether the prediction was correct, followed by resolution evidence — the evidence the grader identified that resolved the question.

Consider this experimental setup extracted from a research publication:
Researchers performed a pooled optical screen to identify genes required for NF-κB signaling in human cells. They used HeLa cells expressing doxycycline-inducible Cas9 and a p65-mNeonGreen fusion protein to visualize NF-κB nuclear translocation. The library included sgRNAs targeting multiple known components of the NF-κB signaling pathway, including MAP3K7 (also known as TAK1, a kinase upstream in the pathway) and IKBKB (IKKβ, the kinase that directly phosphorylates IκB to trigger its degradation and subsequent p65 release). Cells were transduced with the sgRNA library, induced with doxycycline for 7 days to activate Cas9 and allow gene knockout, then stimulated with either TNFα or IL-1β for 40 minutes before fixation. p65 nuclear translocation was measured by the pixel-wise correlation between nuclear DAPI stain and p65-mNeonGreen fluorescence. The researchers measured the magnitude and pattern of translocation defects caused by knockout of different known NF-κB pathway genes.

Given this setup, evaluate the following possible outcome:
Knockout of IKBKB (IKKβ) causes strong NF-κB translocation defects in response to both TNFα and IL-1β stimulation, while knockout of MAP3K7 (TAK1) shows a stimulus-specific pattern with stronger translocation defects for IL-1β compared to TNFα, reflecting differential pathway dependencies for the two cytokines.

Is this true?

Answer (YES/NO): NO